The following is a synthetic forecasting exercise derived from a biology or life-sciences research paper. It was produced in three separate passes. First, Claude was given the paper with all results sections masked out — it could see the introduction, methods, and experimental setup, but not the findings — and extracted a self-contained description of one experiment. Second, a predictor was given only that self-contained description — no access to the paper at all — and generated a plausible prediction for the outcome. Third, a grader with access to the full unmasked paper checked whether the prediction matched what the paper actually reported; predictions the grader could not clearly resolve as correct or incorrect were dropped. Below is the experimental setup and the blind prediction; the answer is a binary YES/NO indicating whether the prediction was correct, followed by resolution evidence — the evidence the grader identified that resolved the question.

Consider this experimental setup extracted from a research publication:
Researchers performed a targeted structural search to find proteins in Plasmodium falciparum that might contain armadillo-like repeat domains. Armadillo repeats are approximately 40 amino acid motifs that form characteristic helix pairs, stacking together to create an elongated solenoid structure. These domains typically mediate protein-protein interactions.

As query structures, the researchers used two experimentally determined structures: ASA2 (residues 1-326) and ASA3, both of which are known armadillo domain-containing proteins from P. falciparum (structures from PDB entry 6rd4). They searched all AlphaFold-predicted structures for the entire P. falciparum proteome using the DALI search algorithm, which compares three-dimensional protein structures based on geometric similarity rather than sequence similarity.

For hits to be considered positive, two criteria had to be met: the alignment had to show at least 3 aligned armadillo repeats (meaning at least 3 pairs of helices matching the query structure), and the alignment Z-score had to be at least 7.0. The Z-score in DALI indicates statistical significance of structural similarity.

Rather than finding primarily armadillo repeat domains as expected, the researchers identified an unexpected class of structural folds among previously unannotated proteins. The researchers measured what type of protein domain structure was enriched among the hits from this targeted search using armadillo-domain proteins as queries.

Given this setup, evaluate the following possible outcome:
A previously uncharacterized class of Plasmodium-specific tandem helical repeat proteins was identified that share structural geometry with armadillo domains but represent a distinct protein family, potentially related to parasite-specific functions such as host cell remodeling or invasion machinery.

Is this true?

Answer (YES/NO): NO